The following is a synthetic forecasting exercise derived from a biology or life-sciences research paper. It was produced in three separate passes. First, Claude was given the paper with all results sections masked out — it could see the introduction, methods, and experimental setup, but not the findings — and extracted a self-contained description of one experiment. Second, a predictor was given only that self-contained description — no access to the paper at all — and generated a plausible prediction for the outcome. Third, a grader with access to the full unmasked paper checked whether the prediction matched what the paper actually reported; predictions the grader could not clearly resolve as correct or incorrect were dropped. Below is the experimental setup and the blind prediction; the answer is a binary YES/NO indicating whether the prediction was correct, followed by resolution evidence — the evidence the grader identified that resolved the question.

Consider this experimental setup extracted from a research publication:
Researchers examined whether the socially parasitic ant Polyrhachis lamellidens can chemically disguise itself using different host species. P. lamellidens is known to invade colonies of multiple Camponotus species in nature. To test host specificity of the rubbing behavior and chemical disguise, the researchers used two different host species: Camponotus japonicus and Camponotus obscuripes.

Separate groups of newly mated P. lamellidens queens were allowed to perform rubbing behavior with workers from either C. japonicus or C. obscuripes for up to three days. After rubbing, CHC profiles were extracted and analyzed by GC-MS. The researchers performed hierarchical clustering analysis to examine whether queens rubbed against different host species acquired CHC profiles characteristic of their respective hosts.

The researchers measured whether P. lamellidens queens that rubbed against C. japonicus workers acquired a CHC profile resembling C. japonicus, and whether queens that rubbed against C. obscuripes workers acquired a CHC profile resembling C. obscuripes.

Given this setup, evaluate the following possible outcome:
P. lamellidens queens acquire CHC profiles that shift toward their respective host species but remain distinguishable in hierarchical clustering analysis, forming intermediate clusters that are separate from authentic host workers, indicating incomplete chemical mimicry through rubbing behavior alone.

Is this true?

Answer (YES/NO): NO